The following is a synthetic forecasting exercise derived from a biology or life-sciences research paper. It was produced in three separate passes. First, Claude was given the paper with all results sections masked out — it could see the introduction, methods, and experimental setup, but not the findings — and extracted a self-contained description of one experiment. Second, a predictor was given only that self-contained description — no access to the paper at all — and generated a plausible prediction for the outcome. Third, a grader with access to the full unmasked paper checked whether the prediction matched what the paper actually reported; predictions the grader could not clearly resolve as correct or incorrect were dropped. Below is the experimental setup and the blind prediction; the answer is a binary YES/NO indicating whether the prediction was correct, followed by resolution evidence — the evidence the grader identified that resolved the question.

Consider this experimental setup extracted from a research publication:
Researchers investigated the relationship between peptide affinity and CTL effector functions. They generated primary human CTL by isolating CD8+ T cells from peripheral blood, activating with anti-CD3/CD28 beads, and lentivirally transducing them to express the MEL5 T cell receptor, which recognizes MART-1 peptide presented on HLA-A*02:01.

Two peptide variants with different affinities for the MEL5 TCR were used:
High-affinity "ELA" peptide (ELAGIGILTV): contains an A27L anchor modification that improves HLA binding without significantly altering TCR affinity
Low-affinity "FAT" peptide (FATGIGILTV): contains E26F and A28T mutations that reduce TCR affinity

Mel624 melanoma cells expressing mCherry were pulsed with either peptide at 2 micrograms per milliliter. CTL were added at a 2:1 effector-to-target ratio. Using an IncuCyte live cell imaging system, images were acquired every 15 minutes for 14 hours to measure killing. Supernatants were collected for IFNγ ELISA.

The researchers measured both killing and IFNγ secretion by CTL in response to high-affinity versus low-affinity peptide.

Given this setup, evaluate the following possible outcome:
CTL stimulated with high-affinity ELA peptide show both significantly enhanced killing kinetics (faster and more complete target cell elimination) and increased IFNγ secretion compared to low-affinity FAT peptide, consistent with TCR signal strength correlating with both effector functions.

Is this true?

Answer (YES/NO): NO